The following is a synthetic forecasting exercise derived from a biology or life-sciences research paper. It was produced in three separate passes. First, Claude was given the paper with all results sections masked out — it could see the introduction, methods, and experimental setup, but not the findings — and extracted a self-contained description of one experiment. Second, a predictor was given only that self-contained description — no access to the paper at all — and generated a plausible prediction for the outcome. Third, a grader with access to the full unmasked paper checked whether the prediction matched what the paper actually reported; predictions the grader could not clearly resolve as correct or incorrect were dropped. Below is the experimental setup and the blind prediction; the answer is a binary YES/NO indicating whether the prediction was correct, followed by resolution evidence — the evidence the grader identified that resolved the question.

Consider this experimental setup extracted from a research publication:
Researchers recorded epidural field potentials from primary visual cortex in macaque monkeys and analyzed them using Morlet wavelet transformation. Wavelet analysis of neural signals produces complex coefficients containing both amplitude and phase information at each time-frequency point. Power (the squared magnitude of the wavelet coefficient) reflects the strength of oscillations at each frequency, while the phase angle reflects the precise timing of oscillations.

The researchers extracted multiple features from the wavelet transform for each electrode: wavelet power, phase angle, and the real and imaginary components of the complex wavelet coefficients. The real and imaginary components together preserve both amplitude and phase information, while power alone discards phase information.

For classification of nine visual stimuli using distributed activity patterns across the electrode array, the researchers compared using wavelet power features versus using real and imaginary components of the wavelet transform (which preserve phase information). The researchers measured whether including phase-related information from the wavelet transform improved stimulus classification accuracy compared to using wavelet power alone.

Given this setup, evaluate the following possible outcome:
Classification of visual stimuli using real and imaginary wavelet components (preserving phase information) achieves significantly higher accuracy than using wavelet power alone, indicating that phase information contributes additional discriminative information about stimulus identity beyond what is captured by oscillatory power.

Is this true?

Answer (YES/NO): YES